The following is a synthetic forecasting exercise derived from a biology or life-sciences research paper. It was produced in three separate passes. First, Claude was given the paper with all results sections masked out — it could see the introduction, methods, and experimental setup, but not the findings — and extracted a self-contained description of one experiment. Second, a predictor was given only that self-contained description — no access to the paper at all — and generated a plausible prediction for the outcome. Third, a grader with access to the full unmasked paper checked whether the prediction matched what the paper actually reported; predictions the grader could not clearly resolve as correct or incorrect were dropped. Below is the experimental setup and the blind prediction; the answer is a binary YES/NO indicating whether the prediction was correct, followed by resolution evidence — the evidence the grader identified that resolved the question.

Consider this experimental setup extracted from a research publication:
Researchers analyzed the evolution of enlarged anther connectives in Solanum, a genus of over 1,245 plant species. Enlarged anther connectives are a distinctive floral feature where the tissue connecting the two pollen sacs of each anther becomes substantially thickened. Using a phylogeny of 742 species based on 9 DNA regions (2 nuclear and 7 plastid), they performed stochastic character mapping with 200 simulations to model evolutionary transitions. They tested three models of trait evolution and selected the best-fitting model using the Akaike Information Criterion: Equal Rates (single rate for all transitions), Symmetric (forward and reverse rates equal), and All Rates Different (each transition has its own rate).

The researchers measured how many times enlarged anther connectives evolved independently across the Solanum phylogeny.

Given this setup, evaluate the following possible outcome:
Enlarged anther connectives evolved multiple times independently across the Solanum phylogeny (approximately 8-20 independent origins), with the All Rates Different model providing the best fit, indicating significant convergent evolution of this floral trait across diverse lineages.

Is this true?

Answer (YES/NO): NO